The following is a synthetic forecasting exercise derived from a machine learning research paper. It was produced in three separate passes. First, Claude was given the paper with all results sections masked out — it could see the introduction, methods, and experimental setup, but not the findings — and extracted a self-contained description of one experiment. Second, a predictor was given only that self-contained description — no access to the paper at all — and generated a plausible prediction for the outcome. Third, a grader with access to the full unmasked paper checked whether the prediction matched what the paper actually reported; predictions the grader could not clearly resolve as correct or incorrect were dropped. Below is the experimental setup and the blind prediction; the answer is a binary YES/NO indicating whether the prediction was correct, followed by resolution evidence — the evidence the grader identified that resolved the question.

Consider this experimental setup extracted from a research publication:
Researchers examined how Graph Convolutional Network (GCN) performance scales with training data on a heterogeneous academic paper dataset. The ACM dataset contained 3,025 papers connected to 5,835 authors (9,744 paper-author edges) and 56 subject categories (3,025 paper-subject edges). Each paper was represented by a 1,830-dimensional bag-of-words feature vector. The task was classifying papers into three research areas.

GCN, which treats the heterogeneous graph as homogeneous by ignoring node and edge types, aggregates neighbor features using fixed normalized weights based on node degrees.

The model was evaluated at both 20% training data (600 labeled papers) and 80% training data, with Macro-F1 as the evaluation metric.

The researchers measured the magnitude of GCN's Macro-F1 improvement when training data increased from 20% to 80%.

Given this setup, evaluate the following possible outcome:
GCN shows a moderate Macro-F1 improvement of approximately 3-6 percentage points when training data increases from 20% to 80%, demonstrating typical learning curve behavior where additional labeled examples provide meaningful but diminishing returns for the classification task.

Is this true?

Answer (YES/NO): NO